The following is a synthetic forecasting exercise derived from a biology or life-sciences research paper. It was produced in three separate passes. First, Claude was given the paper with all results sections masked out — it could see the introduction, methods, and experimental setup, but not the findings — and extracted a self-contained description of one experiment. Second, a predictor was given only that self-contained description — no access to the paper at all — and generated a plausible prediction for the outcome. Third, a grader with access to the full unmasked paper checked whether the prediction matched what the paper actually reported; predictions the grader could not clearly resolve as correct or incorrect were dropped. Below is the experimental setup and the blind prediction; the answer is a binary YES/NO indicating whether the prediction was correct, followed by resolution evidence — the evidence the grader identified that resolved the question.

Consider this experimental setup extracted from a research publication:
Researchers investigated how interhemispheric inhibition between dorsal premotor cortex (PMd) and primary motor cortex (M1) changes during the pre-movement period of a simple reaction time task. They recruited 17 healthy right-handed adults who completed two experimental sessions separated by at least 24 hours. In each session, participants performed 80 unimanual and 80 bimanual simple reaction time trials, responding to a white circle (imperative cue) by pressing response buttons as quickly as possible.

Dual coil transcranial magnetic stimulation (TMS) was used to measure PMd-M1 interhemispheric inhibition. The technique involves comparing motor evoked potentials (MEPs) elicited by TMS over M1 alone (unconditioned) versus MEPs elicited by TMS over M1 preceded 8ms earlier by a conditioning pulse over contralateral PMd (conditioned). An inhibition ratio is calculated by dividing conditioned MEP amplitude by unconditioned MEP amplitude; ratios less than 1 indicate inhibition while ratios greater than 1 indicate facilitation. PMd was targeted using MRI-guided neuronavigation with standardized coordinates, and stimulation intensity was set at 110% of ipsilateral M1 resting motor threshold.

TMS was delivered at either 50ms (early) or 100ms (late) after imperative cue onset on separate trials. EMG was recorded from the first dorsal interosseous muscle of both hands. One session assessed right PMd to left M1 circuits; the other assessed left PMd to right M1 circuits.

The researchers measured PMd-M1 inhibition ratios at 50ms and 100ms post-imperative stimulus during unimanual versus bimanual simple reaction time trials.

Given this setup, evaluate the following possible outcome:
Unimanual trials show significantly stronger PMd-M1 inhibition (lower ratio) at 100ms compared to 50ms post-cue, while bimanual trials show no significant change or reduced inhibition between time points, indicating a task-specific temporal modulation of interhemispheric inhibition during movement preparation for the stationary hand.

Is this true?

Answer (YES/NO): NO